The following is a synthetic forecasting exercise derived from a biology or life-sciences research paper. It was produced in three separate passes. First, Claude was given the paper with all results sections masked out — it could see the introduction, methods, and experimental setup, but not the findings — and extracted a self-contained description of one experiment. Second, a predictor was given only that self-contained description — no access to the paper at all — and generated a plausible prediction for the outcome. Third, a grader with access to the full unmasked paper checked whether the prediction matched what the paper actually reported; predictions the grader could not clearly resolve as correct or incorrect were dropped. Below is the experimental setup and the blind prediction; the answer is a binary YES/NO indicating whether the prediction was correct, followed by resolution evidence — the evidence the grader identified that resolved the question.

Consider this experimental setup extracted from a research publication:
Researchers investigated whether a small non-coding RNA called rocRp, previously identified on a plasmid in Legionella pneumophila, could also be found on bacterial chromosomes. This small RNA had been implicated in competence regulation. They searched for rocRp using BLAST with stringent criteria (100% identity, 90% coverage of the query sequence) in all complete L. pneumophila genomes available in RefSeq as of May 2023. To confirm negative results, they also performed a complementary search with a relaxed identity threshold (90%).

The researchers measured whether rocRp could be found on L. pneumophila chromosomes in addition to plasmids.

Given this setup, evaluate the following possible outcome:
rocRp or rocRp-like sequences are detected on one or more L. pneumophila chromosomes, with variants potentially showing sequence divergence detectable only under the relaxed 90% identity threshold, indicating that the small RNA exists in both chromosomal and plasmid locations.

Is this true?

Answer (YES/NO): NO